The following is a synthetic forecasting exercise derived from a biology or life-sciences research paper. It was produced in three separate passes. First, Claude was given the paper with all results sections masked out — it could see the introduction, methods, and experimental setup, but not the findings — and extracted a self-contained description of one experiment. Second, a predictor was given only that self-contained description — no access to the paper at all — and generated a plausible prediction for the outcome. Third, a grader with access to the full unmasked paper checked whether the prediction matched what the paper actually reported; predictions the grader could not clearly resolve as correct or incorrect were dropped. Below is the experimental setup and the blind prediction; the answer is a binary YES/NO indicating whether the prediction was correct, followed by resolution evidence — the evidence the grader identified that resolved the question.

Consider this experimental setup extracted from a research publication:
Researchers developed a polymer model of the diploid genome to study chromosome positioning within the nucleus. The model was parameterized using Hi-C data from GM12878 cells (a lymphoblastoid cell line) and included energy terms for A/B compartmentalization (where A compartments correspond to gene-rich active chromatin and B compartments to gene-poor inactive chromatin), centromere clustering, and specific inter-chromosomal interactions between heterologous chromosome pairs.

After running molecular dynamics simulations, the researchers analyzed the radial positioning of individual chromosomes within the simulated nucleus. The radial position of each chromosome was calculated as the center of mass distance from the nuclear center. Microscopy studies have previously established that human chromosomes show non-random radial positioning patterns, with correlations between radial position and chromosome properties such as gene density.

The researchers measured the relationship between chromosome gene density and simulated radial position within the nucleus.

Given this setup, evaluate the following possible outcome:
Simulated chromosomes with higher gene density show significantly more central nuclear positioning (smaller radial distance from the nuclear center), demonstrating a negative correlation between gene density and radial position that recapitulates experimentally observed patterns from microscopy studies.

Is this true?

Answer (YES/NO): YES